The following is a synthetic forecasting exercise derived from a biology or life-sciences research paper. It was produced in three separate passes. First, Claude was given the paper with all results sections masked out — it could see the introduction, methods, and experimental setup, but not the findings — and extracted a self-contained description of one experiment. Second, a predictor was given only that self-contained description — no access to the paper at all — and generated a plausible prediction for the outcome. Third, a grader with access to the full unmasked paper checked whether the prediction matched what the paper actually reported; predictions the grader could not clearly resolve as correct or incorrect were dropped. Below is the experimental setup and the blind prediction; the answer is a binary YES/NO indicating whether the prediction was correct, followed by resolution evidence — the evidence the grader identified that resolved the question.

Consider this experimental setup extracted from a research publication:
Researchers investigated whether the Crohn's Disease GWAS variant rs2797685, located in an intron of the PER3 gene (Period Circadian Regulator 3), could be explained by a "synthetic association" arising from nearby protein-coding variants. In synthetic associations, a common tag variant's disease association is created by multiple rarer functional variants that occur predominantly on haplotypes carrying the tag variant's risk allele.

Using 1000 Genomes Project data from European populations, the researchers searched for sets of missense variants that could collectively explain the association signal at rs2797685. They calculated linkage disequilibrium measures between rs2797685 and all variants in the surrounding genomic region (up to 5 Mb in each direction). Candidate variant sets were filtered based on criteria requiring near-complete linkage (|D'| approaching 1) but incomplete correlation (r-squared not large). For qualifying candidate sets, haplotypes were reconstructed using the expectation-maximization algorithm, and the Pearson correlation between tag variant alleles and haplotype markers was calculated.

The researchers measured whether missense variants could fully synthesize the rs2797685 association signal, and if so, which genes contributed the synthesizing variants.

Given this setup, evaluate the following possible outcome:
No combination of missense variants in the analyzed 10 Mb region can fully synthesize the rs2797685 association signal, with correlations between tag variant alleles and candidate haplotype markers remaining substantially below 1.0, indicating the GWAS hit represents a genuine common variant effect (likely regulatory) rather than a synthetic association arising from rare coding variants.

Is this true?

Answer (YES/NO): NO